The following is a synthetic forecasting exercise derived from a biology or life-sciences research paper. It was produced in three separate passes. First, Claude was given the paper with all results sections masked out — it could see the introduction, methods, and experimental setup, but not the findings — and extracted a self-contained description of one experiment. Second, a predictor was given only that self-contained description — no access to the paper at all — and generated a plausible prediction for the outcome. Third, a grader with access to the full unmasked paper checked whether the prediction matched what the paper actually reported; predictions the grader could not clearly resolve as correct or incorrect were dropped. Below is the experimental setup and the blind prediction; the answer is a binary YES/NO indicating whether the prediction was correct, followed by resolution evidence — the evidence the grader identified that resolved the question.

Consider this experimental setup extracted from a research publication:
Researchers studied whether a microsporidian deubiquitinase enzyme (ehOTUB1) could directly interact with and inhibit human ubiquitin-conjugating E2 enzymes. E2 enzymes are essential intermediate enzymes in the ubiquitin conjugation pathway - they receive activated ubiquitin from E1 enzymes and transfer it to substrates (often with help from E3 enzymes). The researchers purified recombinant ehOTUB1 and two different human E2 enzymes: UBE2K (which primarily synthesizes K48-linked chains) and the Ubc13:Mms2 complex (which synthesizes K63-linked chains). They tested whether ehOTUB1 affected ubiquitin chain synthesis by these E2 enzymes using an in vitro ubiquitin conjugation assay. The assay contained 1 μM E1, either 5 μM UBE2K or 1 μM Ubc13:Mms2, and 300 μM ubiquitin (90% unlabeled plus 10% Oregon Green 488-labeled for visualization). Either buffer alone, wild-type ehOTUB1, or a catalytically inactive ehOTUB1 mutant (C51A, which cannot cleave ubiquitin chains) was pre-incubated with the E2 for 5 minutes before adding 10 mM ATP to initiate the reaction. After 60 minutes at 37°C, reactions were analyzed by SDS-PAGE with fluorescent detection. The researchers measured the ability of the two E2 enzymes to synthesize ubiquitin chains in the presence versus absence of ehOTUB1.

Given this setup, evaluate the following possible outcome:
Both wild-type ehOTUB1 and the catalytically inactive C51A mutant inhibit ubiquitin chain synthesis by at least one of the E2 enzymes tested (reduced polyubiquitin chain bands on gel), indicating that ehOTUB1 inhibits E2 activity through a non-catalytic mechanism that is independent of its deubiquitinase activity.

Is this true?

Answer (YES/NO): YES